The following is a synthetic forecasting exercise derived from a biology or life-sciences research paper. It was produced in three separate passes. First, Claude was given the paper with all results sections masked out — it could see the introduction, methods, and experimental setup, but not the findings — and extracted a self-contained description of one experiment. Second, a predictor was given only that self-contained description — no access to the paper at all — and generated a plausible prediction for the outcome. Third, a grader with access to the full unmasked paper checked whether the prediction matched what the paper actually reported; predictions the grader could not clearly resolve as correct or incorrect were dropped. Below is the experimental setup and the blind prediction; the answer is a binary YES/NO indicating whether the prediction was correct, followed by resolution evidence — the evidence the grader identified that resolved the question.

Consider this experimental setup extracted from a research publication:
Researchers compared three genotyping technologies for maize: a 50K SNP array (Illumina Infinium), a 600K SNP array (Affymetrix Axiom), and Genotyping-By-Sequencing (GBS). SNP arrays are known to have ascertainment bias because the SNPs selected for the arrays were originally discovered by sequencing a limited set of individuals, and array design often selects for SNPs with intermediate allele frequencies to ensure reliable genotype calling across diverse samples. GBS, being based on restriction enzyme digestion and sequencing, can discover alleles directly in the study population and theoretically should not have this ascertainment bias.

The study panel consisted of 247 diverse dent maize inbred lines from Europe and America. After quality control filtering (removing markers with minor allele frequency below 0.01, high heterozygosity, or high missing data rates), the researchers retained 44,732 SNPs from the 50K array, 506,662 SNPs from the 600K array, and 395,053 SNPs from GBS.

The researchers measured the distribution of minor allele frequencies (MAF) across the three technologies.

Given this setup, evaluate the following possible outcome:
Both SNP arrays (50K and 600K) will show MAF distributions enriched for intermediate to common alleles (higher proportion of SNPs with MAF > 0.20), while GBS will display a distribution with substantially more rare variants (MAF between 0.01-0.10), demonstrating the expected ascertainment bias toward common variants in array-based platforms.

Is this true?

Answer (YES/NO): NO